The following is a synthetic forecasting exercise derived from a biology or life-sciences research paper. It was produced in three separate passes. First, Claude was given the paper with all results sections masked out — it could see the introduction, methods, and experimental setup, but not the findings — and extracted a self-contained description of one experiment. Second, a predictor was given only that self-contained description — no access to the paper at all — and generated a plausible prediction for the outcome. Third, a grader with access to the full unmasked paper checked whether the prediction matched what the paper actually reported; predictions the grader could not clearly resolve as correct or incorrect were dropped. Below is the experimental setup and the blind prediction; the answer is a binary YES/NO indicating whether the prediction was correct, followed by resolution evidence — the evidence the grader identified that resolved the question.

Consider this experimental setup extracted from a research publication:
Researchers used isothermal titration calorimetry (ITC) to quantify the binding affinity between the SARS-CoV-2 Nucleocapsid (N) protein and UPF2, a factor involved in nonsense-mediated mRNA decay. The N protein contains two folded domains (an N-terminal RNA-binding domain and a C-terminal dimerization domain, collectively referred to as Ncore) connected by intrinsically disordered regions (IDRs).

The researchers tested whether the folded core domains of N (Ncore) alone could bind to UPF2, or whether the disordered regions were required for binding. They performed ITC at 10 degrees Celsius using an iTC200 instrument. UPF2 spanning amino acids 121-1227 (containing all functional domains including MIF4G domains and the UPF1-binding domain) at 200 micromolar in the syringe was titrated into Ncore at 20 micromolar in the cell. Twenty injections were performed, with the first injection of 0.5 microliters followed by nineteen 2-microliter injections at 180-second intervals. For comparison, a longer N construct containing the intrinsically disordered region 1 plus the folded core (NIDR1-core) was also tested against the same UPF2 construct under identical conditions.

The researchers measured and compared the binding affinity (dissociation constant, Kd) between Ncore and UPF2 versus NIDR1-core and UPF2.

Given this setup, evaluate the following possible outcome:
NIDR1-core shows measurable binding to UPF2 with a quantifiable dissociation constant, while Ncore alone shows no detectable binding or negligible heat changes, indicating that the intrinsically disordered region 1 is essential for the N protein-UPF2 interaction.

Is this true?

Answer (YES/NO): NO